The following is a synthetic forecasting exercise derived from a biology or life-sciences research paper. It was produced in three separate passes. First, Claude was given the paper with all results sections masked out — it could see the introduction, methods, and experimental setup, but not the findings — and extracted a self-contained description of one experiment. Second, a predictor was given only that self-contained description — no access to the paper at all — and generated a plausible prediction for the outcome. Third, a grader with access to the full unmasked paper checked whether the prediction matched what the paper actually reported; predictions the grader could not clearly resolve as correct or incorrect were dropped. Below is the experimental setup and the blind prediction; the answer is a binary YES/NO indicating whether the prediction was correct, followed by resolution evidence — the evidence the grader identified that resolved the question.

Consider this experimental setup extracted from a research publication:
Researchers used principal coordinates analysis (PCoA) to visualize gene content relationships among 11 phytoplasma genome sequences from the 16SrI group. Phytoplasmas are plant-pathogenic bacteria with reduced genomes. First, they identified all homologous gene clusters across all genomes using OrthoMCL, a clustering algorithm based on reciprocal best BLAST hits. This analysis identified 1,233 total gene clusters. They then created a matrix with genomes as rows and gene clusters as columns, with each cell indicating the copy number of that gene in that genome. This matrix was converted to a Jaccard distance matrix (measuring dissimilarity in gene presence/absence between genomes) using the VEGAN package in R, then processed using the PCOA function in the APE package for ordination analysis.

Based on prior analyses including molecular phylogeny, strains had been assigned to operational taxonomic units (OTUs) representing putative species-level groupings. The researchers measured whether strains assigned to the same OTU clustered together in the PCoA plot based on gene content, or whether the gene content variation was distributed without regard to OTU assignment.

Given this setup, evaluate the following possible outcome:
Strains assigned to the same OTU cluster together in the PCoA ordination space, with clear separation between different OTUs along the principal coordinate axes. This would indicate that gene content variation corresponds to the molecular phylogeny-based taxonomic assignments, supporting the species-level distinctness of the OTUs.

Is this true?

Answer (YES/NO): YES